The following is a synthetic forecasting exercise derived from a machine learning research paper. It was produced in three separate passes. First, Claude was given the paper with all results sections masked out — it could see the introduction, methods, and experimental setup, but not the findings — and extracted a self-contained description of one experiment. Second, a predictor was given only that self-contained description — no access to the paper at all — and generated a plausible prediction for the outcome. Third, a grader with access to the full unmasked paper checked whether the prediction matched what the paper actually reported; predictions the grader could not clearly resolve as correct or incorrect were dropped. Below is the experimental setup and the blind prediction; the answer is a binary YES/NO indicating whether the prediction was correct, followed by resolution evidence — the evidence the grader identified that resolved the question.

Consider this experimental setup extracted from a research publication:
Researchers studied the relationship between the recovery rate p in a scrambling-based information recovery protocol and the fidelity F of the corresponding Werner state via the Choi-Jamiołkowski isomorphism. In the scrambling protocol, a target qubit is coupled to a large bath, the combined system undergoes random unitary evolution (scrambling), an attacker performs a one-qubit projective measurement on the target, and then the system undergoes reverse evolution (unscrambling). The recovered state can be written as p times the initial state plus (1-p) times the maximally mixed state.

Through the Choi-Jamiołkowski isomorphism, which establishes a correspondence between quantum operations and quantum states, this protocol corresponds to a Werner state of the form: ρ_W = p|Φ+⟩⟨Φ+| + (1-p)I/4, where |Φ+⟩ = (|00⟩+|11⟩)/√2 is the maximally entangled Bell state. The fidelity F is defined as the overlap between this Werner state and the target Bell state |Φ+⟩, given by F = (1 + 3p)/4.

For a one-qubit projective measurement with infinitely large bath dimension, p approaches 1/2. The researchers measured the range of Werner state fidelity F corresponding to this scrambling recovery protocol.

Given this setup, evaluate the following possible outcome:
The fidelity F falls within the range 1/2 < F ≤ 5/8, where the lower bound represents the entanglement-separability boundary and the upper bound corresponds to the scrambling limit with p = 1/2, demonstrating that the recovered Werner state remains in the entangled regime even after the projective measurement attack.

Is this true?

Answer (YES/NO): NO